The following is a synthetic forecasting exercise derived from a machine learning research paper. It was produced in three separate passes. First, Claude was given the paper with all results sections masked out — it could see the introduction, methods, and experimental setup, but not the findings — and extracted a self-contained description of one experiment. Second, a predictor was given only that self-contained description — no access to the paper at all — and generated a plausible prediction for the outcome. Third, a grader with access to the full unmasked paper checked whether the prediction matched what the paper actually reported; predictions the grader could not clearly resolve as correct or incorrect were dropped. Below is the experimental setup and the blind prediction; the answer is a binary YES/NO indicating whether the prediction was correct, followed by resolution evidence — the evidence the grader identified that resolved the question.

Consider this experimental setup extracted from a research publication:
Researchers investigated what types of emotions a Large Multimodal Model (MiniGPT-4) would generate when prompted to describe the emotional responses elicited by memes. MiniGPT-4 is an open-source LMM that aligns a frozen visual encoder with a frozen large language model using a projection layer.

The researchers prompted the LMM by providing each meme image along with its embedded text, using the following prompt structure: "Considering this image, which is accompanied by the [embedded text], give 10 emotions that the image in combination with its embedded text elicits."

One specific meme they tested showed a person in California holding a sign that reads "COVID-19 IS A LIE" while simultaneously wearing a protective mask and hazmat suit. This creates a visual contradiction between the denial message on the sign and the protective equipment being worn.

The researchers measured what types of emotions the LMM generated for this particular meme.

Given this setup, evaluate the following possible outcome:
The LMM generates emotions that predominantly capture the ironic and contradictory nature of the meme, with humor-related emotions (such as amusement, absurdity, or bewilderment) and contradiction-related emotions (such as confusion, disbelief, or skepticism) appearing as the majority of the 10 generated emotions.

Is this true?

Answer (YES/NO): NO